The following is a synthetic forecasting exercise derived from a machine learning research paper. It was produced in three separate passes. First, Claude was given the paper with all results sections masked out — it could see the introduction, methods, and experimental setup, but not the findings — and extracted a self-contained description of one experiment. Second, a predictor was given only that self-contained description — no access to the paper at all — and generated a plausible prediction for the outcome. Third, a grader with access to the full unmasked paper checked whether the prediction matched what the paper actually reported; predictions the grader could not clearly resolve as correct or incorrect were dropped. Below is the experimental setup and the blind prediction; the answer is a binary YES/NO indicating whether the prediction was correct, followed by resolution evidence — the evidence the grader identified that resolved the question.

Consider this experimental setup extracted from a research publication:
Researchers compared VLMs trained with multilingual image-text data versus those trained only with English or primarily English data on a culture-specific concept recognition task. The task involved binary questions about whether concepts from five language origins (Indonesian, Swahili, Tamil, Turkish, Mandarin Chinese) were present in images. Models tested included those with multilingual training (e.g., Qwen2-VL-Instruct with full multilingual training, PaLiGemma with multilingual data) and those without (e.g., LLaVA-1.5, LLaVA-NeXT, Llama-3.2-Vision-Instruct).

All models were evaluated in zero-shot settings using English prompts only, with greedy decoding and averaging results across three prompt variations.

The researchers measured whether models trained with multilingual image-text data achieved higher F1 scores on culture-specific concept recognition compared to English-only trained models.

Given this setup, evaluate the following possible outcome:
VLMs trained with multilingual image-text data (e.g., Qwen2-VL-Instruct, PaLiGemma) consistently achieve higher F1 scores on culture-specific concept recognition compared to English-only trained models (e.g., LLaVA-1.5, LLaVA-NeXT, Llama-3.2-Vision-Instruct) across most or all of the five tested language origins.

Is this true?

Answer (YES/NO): NO